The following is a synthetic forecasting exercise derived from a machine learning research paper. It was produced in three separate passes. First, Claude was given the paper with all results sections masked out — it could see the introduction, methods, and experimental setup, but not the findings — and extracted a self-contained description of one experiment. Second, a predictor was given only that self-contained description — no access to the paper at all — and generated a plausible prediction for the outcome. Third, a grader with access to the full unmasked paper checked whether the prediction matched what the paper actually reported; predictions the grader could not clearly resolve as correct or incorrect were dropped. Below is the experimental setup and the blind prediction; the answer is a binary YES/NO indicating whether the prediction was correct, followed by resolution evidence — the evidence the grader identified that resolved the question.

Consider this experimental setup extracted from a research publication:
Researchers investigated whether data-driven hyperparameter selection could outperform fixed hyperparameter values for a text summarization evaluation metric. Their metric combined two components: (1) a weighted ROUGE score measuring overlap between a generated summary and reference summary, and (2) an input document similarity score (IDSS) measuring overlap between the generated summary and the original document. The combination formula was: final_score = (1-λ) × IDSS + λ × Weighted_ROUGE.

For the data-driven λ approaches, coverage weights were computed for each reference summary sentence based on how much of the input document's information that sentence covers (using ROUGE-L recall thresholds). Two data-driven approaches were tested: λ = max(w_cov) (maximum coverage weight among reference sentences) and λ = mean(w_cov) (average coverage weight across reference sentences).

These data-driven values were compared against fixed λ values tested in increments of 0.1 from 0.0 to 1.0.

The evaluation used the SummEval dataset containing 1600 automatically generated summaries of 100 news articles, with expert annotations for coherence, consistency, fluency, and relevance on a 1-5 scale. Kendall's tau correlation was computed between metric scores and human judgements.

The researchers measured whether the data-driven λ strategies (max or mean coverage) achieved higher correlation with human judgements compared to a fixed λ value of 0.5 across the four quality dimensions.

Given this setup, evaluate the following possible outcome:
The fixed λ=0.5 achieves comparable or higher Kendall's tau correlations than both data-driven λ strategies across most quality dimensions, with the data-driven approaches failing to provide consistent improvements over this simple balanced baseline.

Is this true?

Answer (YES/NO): YES